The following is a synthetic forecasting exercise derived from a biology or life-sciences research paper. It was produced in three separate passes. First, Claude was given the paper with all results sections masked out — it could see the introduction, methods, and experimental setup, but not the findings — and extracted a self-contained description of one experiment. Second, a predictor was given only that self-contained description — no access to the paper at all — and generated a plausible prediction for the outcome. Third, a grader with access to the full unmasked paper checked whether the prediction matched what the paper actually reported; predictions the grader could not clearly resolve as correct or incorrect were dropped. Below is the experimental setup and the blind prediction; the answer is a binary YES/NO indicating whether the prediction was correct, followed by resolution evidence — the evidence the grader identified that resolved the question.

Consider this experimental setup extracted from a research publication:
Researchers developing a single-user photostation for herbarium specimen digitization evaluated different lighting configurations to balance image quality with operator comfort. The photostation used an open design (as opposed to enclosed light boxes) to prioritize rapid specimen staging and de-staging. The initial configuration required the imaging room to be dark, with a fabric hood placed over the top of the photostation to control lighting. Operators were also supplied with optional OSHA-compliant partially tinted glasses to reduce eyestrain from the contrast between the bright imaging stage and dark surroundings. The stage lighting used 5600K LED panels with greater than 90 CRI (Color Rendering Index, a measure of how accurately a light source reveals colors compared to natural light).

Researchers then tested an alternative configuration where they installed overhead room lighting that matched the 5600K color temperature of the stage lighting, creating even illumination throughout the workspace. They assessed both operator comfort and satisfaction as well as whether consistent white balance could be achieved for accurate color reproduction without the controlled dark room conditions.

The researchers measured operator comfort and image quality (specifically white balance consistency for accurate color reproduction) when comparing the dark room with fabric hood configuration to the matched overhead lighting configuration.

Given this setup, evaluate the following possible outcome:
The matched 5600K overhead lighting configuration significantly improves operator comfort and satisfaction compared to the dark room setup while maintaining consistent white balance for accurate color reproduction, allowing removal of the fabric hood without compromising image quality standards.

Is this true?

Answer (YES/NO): YES